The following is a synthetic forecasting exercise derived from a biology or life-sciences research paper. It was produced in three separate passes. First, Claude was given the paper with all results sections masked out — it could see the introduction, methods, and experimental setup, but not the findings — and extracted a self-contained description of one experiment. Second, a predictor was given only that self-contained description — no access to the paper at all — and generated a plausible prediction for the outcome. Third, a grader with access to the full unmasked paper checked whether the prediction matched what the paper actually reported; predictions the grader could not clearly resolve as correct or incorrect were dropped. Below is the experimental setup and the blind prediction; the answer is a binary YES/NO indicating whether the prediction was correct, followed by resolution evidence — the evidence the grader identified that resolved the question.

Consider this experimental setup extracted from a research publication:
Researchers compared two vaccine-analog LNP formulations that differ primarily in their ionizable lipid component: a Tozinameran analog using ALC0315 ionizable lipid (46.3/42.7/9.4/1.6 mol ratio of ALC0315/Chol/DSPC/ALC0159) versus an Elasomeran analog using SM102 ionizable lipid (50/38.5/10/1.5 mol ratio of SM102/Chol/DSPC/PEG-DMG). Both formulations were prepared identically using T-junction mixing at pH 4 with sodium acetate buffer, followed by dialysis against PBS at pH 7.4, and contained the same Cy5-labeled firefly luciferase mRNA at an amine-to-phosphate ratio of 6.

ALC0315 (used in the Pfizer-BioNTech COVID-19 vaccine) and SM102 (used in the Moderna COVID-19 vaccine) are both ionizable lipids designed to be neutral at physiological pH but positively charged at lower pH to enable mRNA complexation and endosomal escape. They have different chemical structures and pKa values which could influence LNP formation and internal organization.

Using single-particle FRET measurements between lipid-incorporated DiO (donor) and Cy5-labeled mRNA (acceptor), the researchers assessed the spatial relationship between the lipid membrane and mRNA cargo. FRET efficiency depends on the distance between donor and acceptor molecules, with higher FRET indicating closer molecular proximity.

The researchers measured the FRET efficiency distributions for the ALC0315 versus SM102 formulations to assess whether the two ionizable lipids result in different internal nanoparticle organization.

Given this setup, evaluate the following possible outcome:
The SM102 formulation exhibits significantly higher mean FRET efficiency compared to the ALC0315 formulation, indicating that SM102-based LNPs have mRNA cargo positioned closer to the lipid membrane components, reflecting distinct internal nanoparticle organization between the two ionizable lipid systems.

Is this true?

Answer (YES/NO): NO